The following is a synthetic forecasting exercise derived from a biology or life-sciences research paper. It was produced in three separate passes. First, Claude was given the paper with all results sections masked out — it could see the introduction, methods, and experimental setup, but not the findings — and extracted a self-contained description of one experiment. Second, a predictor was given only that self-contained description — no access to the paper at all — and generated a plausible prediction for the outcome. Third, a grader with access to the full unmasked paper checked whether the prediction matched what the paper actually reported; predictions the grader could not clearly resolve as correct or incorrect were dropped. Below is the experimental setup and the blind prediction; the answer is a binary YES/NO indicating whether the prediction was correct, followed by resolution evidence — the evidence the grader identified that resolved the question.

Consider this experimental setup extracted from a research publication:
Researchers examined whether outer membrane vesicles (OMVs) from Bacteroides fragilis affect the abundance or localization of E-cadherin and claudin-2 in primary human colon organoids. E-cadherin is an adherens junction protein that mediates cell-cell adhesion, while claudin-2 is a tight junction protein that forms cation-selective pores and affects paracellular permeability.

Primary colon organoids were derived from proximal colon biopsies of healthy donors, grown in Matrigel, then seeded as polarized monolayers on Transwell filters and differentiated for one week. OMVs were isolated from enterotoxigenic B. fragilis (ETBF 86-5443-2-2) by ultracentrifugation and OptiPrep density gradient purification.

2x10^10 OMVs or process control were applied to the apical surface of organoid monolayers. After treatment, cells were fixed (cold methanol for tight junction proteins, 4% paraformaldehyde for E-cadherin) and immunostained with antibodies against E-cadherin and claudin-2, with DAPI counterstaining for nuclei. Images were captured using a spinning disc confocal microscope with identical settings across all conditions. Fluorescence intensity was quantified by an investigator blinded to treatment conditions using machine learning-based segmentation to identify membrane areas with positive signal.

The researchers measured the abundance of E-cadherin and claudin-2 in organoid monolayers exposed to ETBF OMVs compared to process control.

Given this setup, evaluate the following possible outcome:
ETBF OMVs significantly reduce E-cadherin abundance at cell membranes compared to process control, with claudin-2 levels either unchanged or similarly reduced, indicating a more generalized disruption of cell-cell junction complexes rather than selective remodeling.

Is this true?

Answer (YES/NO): NO